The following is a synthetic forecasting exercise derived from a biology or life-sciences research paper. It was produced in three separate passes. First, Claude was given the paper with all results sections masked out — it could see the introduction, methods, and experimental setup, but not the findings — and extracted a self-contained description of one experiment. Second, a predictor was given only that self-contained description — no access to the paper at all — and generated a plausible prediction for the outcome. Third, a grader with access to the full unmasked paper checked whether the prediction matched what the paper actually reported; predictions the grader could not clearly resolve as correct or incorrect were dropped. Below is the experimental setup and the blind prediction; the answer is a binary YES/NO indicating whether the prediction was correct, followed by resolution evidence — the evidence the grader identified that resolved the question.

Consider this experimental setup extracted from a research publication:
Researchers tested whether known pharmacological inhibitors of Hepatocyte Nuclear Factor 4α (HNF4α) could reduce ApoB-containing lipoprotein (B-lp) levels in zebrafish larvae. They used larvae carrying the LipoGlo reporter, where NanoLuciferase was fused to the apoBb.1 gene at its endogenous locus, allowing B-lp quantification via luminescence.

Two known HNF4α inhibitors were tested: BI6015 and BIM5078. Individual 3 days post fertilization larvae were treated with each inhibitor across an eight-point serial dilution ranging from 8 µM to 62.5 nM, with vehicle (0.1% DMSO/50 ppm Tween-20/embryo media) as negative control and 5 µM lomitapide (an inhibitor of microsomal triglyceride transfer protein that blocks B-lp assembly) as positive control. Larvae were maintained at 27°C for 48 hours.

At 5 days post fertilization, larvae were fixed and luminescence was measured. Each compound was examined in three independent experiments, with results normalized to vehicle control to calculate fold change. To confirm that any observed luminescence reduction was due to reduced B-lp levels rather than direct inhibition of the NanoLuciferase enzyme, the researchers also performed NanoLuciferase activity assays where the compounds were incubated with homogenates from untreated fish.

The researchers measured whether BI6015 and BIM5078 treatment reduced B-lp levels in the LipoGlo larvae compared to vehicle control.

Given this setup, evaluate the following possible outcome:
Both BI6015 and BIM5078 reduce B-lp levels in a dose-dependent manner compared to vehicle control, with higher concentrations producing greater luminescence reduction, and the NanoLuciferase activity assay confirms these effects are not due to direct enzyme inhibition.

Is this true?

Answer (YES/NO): YES